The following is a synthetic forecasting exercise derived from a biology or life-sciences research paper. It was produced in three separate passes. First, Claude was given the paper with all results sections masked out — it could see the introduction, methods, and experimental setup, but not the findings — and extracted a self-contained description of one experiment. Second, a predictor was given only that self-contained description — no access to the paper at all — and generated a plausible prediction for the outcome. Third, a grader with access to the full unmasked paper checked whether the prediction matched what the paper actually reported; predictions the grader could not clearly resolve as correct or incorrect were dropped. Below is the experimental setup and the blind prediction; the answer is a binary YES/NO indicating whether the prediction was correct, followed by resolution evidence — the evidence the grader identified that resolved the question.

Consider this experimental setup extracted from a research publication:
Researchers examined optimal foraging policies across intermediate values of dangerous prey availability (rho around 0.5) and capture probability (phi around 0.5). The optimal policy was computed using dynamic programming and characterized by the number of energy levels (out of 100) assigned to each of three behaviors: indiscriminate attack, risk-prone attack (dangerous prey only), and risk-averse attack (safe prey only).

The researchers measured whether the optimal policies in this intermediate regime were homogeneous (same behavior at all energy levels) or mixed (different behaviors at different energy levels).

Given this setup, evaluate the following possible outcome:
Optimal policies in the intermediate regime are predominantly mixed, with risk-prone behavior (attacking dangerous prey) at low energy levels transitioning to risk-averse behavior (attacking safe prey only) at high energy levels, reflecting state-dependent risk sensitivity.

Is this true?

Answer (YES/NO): NO